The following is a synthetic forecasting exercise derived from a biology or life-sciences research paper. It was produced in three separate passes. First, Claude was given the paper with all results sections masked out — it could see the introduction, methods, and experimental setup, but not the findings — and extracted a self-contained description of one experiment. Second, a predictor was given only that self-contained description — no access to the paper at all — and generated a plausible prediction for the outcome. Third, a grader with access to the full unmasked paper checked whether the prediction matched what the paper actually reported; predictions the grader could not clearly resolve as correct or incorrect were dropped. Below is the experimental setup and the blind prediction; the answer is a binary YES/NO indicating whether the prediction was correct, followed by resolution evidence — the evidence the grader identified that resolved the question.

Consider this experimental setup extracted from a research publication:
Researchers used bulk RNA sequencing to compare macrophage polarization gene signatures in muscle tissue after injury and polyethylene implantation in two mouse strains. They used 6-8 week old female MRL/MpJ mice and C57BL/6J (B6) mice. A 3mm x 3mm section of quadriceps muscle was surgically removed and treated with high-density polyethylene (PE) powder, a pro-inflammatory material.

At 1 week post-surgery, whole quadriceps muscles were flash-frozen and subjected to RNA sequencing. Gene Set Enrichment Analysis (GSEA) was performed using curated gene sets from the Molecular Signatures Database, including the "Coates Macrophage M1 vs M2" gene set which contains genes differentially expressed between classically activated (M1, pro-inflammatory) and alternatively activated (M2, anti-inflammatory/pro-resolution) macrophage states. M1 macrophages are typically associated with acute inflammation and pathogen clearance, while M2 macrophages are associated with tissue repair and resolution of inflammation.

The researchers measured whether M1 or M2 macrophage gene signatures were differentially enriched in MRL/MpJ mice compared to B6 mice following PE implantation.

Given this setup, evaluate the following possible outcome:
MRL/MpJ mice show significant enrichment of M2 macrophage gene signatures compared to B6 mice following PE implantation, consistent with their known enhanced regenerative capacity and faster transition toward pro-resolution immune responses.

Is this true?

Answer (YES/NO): NO